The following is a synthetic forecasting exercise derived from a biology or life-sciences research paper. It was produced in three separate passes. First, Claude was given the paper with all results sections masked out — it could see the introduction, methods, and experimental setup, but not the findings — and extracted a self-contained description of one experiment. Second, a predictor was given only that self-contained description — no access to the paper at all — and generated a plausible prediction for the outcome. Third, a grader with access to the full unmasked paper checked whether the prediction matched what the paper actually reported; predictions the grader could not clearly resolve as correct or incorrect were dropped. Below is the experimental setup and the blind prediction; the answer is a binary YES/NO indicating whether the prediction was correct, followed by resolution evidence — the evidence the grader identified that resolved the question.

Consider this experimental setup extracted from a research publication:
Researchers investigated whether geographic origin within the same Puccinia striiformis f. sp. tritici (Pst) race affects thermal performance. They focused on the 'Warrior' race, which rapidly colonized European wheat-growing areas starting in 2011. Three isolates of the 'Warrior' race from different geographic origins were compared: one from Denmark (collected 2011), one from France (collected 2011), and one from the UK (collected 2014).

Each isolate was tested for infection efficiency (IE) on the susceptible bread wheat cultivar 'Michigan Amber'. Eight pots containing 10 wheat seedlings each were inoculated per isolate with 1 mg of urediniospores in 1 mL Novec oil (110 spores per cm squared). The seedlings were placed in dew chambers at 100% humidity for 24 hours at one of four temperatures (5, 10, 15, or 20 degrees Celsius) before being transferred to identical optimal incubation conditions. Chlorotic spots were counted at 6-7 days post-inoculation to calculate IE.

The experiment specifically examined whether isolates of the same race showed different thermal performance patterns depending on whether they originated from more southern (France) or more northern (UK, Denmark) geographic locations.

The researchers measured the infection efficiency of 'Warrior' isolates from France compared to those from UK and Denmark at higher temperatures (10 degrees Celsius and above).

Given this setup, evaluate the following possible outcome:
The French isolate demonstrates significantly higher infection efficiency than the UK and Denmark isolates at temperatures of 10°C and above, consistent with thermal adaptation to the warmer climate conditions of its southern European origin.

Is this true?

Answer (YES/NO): NO